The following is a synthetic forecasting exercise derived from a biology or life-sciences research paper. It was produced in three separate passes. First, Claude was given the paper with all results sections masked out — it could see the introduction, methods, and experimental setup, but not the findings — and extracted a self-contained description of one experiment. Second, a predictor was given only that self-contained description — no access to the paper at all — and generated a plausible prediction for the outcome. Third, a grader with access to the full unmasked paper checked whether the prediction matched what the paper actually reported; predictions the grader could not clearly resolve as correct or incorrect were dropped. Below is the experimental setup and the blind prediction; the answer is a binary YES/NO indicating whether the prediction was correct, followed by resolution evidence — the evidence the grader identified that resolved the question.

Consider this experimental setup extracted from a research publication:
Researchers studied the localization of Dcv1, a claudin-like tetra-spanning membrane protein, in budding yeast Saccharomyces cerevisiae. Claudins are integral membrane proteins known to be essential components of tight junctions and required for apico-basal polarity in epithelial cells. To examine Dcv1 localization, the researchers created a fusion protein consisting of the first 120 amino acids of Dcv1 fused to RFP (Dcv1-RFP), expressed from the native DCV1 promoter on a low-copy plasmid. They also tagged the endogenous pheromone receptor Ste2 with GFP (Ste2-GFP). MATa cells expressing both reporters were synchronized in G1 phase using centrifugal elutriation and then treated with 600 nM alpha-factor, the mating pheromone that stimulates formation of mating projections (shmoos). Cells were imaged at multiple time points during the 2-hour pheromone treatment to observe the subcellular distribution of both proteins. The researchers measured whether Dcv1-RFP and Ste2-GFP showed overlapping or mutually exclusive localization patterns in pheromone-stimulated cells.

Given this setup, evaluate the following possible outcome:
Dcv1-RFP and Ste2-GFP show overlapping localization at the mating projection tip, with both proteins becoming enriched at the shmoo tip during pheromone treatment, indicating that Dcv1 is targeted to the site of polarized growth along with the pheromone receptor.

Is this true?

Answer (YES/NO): NO